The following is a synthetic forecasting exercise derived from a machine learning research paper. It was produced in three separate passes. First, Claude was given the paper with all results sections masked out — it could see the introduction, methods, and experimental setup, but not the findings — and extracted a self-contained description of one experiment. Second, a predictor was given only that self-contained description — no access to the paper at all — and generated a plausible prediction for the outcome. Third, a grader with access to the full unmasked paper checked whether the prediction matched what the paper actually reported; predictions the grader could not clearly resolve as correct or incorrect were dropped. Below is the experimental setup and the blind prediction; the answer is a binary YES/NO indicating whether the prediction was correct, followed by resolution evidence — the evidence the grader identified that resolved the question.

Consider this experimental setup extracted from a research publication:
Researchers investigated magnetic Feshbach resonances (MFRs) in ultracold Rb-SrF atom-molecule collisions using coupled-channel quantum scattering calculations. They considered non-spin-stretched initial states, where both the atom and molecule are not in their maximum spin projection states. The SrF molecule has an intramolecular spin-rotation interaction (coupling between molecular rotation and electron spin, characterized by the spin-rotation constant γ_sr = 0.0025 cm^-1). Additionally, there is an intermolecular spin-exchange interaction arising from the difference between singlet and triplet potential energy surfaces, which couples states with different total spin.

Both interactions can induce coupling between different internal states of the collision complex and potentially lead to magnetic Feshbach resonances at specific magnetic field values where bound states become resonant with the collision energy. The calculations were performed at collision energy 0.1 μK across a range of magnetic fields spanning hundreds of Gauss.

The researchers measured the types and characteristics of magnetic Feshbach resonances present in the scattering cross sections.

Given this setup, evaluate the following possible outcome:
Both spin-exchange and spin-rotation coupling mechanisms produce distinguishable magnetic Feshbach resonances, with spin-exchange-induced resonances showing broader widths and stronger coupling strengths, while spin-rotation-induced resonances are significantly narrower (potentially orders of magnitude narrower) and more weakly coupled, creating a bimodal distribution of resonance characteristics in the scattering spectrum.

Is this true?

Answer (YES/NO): YES